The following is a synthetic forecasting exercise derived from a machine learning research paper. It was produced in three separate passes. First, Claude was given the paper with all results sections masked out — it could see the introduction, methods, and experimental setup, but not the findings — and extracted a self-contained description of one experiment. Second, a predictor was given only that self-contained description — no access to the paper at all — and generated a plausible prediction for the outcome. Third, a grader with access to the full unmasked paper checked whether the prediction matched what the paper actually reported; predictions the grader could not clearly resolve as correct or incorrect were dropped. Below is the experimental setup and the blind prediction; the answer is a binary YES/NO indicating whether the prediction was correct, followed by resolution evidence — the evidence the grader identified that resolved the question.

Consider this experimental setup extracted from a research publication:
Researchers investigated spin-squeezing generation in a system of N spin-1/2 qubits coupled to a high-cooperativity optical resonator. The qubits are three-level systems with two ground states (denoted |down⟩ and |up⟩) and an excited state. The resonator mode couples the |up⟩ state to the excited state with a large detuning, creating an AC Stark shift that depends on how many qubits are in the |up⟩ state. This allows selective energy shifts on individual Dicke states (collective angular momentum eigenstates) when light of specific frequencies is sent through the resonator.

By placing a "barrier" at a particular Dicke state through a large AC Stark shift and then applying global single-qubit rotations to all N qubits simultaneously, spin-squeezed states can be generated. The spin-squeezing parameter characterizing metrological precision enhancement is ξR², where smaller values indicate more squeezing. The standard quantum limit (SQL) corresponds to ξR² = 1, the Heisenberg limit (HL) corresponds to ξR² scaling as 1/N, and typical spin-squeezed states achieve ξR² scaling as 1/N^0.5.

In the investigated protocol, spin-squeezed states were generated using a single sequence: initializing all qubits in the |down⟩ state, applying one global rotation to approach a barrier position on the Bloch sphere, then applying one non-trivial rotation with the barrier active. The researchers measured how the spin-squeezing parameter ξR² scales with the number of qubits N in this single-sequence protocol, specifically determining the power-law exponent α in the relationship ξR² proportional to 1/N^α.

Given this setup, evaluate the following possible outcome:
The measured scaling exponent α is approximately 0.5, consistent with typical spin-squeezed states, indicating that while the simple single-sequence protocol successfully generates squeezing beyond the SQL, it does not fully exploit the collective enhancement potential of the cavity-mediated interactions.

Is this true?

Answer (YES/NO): NO